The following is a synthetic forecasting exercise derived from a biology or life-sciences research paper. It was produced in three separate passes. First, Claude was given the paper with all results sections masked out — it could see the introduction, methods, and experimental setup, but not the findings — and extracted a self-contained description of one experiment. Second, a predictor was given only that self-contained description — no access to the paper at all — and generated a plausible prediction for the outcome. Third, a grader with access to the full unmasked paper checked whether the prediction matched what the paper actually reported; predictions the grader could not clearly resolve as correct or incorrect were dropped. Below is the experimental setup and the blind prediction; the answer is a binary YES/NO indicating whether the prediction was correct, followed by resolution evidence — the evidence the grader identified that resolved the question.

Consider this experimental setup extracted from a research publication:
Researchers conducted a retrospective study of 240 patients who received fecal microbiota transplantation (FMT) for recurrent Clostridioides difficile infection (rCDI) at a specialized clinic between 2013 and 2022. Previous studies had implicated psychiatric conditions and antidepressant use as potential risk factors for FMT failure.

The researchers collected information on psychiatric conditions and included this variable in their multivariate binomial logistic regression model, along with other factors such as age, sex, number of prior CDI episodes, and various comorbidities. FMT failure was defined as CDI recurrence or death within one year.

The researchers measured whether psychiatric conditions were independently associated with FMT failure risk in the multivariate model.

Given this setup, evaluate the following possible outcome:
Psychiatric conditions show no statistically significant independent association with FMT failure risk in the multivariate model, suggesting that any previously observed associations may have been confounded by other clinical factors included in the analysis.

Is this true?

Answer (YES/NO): YES